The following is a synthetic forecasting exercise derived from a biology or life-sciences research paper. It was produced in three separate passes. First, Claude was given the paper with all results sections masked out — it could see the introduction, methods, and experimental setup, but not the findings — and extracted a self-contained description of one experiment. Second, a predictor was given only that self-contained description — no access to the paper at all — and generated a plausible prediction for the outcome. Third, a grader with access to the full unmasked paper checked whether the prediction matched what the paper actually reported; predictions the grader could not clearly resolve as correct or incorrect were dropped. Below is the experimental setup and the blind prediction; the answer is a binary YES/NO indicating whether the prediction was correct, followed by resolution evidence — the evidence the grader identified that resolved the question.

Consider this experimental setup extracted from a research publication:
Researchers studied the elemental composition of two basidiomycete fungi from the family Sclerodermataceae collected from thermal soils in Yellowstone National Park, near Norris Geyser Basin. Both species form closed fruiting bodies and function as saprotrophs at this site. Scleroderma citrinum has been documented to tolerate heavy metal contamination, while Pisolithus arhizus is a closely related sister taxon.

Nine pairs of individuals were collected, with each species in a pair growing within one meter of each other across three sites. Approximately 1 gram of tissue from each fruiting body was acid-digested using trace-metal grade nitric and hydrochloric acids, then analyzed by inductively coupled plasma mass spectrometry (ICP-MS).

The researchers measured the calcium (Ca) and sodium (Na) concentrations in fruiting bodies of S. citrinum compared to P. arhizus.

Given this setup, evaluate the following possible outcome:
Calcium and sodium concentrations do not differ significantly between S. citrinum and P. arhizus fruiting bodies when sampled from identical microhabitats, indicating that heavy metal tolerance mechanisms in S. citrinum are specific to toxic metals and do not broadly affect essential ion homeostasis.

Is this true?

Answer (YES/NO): NO